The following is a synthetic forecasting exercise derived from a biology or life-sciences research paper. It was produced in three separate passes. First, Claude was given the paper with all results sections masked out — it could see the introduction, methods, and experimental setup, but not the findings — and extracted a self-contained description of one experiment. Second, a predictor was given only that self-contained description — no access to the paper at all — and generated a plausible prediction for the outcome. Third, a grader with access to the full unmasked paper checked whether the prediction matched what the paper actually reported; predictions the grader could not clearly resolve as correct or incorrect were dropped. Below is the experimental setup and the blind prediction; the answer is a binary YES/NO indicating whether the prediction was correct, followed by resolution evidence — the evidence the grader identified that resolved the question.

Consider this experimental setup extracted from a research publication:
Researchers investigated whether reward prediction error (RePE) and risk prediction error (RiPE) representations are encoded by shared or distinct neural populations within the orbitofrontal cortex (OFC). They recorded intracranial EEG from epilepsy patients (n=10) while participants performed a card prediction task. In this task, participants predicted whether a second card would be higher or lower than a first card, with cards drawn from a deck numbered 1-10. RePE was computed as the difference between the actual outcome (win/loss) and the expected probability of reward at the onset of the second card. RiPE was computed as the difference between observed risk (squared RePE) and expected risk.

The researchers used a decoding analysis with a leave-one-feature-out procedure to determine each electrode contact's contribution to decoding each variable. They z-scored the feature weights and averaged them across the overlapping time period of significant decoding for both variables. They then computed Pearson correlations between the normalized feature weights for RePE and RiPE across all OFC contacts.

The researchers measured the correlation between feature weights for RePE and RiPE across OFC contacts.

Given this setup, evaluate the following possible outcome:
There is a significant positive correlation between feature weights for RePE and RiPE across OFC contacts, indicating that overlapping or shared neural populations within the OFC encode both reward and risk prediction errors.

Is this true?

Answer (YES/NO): NO